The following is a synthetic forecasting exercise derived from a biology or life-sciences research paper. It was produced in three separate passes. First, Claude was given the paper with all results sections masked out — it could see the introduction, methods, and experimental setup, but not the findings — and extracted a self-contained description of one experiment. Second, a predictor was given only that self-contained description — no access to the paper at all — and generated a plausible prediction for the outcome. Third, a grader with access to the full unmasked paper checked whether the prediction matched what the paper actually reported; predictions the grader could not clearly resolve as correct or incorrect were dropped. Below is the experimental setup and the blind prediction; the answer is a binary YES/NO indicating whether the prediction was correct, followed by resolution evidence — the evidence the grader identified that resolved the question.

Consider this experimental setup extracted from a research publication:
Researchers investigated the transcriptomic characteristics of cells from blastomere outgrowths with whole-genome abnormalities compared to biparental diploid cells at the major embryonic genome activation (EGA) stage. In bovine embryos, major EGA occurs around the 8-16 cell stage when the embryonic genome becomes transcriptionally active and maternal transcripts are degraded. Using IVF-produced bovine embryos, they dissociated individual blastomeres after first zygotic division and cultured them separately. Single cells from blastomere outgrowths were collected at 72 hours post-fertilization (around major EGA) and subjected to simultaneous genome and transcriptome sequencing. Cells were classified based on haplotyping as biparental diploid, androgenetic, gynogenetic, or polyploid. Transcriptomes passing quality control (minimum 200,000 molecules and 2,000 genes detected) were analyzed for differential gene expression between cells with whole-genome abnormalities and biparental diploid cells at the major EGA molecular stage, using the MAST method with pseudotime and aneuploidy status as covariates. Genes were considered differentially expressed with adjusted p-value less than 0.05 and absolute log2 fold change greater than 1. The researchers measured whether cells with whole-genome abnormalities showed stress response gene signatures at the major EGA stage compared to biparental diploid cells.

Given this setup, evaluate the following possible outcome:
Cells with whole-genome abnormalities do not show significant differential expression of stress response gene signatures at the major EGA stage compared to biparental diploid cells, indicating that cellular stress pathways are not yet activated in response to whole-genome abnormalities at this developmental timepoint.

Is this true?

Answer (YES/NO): NO